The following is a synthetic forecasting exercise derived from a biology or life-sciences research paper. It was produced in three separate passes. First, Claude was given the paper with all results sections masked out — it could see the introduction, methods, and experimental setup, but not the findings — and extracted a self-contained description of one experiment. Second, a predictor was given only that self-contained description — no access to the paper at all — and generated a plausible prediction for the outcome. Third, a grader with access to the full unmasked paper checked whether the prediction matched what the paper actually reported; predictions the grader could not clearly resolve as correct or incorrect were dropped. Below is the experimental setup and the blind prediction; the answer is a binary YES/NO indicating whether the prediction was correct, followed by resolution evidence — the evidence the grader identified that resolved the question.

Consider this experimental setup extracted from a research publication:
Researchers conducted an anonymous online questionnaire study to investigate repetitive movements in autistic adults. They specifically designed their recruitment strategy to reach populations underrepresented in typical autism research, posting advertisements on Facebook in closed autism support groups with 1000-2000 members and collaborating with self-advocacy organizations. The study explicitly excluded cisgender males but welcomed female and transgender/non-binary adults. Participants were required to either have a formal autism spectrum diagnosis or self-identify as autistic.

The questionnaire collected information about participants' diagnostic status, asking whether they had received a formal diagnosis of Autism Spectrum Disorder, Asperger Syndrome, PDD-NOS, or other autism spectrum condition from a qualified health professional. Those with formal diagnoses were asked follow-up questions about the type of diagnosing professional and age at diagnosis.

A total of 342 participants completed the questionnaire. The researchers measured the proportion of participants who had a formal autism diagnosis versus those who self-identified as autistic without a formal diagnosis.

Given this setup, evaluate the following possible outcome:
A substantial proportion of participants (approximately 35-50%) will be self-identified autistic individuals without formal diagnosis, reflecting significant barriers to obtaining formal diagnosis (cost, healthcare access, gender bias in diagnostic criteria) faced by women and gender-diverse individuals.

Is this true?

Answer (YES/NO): YES